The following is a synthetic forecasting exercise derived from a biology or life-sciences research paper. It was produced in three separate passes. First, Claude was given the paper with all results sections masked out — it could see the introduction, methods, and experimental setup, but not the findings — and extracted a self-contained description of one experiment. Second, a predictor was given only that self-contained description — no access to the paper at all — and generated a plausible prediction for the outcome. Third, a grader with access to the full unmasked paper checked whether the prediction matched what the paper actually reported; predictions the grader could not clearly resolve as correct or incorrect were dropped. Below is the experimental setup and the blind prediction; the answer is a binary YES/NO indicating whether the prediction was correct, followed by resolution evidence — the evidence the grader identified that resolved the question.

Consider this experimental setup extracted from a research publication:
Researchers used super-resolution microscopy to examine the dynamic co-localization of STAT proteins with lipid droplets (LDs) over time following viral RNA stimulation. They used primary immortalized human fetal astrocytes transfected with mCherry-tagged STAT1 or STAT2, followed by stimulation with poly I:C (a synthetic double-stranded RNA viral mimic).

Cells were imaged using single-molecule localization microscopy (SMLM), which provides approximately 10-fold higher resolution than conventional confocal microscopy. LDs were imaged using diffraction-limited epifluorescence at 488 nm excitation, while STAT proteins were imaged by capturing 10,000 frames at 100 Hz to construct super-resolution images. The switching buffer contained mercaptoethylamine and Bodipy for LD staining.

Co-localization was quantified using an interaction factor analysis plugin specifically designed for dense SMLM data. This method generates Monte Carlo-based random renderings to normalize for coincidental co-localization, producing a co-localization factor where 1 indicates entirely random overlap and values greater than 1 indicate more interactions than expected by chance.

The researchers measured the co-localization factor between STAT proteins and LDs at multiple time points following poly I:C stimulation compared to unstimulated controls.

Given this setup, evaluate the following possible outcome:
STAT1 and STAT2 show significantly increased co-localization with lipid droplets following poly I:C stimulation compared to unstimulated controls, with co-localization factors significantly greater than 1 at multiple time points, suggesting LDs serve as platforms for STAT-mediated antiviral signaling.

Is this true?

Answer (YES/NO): NO